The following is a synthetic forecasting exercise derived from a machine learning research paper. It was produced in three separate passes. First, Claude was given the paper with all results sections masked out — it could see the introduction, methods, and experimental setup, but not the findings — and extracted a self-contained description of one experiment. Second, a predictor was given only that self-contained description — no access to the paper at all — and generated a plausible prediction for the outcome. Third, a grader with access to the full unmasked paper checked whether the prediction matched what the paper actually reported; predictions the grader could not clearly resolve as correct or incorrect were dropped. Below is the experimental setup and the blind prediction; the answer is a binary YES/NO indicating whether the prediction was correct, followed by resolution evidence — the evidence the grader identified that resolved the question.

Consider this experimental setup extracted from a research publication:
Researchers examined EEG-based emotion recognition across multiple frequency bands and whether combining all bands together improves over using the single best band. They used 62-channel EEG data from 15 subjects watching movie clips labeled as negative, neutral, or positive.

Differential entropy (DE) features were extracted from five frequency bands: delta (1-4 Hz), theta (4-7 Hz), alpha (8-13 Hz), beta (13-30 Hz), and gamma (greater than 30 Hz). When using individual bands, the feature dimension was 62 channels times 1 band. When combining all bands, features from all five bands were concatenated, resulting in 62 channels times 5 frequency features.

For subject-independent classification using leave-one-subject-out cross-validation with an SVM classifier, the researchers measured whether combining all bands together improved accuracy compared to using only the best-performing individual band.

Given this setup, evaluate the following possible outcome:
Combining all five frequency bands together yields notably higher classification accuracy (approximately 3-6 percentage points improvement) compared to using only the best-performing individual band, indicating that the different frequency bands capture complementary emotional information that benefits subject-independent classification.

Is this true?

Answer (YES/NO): YES